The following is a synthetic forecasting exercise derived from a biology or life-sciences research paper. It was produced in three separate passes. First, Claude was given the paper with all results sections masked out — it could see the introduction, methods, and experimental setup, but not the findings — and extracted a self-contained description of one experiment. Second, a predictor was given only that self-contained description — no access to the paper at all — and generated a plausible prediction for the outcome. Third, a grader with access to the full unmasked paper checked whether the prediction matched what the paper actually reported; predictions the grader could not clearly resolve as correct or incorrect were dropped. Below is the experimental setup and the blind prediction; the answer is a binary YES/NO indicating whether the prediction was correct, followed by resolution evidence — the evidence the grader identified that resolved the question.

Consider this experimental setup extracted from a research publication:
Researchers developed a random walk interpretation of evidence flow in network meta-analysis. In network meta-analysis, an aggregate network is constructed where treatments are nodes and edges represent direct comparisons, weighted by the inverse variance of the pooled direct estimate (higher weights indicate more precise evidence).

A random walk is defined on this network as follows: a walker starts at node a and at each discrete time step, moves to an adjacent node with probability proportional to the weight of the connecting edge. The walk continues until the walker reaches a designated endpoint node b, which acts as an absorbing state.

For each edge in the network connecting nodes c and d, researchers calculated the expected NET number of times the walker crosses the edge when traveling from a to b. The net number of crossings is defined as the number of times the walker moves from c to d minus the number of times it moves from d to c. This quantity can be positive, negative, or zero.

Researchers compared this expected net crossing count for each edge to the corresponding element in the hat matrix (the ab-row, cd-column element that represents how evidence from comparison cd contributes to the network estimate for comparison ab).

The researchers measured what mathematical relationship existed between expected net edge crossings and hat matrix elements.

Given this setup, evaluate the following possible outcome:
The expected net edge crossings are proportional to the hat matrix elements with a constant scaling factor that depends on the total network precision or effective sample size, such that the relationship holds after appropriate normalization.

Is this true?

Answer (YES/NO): NO